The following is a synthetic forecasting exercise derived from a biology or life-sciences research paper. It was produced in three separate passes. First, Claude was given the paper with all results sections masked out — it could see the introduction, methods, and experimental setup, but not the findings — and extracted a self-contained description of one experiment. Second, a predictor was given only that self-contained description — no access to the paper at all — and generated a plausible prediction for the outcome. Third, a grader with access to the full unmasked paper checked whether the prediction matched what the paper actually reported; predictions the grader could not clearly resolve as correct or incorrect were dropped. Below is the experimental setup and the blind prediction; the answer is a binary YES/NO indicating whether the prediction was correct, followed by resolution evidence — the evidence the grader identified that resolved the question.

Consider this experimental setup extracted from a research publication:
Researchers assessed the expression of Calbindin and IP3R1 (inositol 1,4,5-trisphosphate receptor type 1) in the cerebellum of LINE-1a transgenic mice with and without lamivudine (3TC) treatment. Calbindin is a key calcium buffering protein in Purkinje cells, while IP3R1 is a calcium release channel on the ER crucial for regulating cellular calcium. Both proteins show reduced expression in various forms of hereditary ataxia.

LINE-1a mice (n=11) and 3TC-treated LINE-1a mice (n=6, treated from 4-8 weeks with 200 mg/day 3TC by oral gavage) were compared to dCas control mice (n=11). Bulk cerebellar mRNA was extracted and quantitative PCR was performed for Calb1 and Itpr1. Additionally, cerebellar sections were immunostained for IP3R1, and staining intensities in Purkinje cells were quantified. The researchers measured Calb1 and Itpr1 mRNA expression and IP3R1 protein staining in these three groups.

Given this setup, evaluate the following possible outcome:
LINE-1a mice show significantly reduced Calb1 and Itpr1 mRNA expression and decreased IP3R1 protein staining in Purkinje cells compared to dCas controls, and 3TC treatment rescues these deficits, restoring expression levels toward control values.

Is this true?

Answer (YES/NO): YES